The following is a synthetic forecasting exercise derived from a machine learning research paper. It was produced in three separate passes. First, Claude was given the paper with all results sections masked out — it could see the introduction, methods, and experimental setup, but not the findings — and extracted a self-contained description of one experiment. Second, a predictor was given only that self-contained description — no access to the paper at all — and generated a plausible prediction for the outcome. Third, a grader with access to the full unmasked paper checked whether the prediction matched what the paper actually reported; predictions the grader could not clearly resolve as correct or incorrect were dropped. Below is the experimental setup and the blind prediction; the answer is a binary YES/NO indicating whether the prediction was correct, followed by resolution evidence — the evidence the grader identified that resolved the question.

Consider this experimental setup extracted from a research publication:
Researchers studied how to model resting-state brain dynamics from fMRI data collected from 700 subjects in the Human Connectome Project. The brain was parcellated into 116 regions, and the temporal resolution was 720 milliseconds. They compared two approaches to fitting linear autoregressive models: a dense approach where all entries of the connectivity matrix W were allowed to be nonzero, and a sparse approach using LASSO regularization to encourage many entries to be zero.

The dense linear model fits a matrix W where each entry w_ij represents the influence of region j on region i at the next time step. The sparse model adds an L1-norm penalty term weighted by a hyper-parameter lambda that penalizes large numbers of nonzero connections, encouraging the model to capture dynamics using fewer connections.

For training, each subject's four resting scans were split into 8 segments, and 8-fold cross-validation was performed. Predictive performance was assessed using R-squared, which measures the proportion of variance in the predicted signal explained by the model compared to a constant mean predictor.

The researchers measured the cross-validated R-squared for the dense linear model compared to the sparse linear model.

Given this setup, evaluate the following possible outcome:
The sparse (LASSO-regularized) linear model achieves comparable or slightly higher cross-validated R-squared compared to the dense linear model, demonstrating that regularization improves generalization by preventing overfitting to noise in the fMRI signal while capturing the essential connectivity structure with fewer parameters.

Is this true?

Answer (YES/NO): NO